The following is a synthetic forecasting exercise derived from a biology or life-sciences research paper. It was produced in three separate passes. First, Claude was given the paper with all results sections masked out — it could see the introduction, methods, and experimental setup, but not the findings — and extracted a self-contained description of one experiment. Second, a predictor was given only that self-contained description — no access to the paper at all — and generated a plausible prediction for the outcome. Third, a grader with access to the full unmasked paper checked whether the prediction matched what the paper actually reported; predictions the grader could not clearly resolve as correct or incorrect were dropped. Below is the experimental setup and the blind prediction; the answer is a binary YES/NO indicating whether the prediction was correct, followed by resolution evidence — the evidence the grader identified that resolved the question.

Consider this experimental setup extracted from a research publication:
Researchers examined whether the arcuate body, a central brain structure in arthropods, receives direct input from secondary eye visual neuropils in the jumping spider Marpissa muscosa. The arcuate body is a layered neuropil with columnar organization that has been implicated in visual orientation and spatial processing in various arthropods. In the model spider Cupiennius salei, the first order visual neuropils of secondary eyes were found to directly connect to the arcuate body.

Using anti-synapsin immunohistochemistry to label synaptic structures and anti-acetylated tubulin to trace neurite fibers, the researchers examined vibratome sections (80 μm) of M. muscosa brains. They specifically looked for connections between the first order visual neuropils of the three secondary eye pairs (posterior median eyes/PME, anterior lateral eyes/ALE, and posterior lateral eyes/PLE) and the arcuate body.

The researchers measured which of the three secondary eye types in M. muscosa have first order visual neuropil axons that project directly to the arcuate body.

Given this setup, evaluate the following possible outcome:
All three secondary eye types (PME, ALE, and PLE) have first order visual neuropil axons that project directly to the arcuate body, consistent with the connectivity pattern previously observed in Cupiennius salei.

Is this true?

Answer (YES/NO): YES